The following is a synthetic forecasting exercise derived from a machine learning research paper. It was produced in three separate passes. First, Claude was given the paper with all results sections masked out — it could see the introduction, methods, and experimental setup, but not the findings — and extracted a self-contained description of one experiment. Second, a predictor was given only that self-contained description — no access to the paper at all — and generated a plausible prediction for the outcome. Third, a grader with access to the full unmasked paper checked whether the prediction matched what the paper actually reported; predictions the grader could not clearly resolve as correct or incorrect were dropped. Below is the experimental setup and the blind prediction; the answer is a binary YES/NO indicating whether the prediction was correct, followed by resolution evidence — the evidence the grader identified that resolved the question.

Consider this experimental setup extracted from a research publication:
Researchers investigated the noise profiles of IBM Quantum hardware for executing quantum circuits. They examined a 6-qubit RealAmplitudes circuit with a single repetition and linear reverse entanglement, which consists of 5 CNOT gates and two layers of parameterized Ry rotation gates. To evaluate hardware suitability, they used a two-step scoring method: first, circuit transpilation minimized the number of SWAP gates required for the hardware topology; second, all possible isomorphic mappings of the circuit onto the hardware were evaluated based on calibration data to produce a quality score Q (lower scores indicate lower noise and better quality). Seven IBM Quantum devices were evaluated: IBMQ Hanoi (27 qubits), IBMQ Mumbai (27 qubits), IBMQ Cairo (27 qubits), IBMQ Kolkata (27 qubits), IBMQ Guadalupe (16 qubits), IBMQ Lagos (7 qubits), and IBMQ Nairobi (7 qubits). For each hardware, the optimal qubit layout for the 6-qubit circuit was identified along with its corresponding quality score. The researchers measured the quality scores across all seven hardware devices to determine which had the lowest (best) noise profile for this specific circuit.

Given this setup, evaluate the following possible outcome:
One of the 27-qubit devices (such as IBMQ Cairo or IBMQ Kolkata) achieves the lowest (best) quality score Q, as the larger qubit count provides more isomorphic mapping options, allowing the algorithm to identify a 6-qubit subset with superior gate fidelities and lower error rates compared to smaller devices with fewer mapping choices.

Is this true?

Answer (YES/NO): YES